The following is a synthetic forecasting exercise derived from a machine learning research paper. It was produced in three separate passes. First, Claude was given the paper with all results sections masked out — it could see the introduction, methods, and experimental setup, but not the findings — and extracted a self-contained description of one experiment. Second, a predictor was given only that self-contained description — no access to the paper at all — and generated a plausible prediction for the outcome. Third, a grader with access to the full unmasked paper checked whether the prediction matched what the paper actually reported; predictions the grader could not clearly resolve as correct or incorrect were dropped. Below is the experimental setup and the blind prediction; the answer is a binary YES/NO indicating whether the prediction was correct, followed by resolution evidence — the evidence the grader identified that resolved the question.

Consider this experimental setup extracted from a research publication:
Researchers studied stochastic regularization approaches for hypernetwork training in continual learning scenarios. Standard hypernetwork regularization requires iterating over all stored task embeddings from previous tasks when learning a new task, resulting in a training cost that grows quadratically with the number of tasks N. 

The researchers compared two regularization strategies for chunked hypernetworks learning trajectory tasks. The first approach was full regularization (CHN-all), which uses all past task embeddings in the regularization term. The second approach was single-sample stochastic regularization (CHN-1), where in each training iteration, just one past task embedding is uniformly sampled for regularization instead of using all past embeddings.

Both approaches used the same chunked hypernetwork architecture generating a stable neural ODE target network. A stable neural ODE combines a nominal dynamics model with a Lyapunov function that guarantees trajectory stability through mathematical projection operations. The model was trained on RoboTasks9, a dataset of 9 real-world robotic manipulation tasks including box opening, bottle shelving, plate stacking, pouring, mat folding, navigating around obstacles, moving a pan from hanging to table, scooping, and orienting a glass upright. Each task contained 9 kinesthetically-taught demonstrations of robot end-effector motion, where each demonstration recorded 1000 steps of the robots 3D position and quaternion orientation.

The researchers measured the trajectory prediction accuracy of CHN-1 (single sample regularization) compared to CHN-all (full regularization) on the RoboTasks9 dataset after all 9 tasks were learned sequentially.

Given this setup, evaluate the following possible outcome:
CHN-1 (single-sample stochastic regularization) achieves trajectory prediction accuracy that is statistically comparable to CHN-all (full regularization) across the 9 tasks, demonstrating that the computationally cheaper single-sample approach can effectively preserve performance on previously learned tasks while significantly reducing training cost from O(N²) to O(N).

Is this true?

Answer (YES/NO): YES